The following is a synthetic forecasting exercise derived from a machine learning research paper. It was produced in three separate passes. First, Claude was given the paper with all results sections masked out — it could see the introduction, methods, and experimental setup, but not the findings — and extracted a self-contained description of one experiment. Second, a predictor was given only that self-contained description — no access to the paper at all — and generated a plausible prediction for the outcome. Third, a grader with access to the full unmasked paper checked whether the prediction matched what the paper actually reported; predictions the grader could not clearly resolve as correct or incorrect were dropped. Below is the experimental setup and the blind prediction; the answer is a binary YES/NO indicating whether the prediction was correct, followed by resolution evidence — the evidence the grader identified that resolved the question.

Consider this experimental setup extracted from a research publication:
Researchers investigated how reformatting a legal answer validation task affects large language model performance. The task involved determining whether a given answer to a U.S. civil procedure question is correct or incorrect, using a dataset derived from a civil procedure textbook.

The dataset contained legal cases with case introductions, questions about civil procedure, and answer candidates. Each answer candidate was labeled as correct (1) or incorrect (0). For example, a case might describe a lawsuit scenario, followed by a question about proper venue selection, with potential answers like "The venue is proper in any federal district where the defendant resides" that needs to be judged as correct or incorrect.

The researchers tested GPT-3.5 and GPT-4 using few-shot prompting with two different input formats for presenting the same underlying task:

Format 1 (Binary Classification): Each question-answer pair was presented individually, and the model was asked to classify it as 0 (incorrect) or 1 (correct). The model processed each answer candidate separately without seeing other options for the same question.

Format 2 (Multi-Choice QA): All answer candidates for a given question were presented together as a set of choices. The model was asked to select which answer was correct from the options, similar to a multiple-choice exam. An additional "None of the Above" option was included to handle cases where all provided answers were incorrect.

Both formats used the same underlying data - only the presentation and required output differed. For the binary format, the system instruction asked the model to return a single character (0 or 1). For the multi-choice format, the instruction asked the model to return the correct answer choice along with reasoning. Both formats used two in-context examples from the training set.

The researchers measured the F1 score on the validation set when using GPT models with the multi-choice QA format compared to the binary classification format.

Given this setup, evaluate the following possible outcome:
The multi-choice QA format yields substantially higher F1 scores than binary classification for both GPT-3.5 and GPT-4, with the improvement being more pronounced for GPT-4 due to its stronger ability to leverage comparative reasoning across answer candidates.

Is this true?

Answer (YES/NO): NO